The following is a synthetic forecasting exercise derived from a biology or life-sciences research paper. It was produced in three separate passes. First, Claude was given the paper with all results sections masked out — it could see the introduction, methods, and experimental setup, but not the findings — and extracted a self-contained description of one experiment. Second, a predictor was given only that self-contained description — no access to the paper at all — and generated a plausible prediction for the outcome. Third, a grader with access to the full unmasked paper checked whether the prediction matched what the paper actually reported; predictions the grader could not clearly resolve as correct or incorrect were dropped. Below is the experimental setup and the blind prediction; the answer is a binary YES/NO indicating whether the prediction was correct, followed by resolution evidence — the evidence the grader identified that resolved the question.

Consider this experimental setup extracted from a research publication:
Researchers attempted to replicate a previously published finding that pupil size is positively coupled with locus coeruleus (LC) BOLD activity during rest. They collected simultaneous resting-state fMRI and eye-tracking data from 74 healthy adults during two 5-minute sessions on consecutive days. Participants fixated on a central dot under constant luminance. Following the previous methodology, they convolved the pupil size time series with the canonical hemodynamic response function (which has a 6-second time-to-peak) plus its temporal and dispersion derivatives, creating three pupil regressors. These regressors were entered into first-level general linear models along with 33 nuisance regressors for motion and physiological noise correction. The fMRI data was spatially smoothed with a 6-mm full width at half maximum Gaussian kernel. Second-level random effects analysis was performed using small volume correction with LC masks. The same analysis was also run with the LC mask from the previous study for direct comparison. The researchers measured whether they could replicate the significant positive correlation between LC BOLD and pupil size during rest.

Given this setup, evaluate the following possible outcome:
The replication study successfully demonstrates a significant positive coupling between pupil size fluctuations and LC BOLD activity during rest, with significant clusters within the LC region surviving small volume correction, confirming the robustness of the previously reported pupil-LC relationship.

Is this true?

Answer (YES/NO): NO